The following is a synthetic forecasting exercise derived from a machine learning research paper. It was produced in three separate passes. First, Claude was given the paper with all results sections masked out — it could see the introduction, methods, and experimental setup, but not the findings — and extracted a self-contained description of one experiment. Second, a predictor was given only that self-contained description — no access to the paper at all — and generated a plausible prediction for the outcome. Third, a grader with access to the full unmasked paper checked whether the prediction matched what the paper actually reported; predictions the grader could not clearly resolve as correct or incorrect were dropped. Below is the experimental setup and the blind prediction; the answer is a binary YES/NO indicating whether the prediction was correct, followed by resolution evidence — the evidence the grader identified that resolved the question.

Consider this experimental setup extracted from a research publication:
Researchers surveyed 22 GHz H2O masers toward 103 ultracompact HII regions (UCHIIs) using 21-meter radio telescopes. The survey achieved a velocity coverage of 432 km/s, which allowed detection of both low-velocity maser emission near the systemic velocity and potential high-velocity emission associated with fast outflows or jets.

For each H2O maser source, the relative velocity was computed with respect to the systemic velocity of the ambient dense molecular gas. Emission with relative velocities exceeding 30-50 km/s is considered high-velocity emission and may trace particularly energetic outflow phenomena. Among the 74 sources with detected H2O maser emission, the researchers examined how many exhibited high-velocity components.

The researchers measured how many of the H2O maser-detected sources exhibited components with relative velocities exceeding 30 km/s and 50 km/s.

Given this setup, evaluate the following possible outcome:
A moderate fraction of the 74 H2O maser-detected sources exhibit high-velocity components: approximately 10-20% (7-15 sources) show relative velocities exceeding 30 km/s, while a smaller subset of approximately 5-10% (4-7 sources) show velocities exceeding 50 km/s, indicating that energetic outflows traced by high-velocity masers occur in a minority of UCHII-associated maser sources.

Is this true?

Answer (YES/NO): NO